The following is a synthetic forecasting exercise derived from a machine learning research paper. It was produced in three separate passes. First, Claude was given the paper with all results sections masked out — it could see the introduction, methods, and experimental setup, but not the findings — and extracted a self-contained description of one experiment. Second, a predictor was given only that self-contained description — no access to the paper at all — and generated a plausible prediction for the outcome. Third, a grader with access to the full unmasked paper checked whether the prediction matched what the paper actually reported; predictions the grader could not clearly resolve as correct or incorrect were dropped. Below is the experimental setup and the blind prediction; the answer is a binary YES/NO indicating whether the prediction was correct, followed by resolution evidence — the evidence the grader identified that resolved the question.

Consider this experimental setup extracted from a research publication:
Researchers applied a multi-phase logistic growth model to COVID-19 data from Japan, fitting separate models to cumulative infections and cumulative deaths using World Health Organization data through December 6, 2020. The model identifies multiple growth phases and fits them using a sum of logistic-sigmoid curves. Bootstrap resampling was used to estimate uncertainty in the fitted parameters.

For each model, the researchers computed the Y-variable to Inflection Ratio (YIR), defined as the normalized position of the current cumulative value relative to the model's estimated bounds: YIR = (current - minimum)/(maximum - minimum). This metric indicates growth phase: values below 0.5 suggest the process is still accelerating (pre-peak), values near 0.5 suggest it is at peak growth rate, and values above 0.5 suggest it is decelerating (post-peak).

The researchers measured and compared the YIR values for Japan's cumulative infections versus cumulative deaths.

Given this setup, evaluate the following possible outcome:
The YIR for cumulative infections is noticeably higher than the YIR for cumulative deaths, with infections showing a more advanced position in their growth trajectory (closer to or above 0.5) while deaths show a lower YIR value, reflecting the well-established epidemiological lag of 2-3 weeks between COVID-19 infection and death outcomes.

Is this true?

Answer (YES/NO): YES